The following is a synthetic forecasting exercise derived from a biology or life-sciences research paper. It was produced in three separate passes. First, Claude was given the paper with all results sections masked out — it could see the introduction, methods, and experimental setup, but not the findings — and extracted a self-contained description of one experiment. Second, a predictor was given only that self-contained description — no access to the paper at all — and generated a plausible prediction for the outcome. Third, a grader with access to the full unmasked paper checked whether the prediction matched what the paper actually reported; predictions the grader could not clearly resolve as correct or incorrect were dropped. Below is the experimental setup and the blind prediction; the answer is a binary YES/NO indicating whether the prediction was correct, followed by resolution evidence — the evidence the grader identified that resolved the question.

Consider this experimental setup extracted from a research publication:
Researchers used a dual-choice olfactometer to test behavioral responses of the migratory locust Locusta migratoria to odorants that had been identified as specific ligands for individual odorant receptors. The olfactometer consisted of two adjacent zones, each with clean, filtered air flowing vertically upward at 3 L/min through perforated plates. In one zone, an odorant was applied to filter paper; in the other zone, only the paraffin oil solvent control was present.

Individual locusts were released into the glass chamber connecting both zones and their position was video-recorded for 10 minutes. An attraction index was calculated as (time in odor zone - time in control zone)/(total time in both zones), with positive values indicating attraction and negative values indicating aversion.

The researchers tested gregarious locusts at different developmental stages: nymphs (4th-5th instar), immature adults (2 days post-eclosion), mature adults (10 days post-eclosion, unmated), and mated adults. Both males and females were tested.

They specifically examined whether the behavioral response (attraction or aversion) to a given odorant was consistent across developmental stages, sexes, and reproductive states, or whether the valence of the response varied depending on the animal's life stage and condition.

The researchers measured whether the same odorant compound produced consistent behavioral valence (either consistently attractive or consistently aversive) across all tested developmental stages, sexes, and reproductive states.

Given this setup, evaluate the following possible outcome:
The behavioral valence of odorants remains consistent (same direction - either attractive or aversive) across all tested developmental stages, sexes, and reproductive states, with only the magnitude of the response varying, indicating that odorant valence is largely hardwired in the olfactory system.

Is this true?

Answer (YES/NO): NO